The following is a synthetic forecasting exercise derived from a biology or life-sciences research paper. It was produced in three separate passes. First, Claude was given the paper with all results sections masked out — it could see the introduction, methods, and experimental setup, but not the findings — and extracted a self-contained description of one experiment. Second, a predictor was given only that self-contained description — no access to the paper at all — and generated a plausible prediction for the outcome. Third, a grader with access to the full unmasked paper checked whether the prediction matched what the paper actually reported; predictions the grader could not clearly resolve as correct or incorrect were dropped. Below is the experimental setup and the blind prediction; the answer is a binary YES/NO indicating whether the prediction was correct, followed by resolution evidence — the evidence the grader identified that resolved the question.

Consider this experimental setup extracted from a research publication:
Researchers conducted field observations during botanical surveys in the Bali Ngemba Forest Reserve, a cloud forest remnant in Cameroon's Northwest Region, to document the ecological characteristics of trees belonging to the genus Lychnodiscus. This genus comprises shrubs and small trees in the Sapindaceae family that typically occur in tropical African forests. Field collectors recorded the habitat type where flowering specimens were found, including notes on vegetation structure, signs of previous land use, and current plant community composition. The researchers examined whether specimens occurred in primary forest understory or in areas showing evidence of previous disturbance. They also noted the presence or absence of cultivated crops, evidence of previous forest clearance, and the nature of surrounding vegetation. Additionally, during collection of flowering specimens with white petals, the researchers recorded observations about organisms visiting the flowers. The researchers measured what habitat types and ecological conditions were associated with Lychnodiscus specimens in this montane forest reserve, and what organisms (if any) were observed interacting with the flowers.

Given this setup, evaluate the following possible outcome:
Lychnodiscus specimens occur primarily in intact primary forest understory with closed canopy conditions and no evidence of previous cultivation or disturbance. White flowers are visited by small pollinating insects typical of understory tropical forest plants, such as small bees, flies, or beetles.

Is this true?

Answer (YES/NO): NO